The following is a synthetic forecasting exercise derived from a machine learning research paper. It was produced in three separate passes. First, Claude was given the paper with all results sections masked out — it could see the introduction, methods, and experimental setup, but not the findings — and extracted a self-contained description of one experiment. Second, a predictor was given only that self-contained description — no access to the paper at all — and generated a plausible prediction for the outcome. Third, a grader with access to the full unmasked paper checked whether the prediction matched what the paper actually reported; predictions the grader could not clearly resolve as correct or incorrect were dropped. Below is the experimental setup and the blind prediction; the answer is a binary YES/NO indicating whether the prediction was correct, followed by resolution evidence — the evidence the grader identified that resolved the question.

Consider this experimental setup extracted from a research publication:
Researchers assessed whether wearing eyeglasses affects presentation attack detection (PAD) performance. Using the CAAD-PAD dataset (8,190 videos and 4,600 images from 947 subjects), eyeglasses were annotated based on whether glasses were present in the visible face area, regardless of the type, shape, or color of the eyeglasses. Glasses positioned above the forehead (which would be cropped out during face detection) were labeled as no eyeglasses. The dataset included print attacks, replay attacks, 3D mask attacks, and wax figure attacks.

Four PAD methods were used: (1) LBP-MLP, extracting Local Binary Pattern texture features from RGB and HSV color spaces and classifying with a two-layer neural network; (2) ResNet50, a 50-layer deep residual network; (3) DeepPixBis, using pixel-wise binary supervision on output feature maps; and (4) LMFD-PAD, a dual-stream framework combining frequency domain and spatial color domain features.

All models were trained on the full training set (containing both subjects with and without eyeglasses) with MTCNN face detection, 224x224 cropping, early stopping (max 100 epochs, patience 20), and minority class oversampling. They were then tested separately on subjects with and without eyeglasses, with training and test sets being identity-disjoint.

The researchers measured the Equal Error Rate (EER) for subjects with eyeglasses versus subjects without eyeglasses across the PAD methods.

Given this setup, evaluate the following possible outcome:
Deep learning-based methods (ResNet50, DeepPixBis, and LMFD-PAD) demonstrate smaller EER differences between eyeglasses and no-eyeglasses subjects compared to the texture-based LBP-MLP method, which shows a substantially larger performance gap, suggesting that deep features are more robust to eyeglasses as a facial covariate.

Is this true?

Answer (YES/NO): NO